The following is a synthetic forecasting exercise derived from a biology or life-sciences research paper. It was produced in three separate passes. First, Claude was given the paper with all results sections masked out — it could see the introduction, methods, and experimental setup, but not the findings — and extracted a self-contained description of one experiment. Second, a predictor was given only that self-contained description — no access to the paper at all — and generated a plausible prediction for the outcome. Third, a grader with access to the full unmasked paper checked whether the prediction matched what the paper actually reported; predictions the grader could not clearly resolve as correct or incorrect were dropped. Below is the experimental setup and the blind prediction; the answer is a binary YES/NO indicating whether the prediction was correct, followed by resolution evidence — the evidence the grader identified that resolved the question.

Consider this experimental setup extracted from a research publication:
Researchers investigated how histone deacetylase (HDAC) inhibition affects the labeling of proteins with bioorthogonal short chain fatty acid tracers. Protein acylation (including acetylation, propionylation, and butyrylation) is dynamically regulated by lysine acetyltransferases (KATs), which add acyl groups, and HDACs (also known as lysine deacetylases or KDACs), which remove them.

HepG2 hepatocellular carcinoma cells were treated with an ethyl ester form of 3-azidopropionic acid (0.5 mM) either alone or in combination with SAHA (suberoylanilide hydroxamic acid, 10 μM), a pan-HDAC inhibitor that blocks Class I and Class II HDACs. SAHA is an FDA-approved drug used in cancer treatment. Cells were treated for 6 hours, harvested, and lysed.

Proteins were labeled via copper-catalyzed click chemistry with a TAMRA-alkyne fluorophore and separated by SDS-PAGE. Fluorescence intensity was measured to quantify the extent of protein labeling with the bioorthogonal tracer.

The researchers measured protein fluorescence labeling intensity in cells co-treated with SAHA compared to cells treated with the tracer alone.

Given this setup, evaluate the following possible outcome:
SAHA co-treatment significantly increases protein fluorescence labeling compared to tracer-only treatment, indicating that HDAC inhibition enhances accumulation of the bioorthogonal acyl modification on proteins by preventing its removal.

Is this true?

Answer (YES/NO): NO